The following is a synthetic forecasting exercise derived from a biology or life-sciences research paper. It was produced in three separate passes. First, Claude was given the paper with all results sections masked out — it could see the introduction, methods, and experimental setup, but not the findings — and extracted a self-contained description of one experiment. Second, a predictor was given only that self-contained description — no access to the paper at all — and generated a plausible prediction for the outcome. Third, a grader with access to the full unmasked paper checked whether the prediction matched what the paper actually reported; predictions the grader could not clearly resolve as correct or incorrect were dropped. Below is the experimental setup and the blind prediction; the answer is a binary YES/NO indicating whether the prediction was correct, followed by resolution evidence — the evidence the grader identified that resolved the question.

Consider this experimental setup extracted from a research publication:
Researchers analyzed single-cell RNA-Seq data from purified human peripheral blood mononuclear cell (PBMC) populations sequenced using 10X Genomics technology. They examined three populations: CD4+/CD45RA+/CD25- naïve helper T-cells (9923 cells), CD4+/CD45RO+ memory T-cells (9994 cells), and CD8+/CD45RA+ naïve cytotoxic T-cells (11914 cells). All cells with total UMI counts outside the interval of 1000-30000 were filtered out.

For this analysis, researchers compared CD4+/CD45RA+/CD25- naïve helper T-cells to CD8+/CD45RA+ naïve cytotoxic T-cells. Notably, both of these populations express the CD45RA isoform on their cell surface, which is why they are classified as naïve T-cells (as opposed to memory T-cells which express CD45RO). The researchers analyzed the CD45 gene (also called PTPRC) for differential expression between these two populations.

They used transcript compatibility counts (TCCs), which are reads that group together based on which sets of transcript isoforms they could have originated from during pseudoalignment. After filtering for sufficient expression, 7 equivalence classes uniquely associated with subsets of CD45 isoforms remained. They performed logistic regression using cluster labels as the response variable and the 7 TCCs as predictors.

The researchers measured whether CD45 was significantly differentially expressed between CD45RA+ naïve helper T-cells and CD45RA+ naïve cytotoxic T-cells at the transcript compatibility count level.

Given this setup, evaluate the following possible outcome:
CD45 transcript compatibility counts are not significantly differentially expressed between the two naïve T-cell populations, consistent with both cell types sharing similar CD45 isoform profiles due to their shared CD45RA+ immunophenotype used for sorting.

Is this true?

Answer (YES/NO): YES